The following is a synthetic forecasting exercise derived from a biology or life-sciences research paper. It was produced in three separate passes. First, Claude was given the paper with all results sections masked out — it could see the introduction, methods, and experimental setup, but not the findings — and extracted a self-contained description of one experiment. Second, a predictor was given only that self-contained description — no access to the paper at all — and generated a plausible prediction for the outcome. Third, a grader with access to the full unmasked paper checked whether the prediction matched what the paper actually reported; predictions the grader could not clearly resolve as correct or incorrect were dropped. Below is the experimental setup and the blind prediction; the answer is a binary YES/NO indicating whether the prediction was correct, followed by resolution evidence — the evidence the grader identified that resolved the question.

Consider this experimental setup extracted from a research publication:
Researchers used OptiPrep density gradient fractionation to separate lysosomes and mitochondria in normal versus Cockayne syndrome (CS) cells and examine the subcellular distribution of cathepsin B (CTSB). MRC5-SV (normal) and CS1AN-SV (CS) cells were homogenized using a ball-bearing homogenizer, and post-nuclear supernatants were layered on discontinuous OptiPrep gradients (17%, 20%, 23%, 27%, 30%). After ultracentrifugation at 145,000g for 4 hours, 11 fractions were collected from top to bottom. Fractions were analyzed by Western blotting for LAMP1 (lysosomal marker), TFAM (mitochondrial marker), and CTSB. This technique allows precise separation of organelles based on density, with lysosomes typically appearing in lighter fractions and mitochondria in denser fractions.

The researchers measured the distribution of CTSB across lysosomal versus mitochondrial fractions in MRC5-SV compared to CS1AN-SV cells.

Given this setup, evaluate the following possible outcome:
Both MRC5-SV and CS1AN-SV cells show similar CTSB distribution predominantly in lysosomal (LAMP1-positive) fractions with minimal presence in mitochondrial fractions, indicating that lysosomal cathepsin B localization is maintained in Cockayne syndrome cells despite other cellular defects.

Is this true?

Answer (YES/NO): NO